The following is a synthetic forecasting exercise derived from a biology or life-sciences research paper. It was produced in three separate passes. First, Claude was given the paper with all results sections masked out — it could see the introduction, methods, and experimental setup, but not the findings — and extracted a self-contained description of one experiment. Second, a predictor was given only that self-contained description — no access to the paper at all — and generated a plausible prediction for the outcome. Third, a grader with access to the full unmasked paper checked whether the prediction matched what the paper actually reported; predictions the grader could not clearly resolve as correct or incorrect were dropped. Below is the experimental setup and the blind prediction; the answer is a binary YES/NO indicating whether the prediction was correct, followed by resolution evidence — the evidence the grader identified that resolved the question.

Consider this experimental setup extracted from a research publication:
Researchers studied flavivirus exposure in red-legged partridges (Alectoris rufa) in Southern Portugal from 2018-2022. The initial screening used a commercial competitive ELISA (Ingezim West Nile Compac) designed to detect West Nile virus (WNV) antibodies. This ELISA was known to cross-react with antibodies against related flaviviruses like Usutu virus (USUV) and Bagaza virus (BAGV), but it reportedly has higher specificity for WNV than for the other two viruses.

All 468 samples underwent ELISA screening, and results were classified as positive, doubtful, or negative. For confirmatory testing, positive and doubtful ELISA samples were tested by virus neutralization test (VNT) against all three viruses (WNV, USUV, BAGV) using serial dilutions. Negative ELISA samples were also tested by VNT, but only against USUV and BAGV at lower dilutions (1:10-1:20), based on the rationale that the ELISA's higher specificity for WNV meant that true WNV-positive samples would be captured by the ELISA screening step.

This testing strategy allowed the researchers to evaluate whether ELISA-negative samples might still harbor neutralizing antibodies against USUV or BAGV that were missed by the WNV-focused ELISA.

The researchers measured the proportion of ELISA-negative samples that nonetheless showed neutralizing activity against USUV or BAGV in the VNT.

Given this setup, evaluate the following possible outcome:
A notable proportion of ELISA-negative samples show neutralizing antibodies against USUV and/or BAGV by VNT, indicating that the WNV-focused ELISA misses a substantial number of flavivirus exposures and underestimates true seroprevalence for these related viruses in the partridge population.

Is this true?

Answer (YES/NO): YES